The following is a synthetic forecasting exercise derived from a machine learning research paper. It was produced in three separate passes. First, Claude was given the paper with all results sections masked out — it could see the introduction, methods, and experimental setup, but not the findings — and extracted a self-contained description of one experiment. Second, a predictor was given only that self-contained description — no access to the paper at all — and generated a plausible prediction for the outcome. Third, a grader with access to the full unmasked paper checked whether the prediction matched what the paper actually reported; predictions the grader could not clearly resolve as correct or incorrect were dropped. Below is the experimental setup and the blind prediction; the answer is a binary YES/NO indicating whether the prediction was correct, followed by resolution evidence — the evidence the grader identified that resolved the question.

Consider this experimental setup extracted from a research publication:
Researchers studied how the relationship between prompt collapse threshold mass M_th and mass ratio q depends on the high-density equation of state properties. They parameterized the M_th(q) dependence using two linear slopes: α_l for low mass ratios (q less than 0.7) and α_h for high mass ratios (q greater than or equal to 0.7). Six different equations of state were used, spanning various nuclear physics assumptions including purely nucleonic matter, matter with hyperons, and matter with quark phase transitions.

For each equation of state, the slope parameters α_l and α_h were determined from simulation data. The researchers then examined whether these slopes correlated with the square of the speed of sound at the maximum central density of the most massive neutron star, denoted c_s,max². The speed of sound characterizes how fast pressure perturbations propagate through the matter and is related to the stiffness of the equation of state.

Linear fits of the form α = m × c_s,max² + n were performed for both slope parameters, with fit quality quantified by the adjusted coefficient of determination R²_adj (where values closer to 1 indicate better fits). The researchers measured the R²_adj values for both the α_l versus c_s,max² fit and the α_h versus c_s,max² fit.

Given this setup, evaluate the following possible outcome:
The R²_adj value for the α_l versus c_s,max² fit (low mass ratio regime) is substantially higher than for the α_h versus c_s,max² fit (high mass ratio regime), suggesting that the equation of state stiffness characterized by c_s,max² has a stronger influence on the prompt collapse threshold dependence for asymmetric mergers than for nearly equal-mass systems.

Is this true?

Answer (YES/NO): YES